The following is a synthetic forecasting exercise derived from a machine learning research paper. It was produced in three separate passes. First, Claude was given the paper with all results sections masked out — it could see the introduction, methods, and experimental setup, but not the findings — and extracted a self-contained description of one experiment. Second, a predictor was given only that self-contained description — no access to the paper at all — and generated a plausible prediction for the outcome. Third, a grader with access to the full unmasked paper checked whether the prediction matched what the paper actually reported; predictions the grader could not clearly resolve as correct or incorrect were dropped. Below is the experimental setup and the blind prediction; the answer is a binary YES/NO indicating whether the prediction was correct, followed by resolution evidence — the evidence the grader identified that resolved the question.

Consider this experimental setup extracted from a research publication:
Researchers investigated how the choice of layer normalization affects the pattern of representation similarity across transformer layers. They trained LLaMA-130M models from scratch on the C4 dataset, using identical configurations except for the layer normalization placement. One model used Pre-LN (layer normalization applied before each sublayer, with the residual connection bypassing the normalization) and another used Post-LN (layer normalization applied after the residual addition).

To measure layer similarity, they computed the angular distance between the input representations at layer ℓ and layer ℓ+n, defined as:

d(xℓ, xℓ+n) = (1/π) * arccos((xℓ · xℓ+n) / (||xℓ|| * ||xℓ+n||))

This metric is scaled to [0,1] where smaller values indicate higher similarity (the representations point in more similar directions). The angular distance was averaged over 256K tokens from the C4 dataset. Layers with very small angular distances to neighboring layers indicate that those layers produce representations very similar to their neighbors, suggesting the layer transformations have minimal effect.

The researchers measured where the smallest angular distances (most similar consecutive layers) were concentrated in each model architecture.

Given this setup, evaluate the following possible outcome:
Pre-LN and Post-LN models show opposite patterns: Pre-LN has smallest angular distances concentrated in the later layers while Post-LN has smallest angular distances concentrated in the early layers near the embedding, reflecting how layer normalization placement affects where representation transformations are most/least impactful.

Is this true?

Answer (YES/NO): YES